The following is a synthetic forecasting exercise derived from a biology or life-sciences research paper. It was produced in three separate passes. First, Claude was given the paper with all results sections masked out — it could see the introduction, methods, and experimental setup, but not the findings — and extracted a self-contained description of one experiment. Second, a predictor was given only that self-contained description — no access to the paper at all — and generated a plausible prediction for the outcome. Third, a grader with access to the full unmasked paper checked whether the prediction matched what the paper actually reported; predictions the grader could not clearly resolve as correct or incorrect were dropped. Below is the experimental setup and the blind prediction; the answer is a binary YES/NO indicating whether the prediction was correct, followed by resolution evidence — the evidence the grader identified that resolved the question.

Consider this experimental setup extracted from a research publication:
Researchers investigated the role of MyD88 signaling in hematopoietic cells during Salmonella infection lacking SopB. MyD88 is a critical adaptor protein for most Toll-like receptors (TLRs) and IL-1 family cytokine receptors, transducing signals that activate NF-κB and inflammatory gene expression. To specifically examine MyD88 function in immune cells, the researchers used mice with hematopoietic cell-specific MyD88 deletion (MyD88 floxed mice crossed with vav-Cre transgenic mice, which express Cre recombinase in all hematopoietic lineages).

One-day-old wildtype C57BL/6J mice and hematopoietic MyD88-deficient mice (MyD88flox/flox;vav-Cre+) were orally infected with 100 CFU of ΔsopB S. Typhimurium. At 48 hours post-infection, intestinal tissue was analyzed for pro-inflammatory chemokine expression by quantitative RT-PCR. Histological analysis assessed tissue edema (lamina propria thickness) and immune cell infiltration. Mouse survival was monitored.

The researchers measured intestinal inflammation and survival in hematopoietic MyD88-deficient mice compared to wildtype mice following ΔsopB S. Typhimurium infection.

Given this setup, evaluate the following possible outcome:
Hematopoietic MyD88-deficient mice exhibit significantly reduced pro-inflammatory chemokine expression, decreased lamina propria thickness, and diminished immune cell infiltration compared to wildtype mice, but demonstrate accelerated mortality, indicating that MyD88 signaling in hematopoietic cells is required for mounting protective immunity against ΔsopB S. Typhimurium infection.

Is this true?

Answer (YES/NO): NO